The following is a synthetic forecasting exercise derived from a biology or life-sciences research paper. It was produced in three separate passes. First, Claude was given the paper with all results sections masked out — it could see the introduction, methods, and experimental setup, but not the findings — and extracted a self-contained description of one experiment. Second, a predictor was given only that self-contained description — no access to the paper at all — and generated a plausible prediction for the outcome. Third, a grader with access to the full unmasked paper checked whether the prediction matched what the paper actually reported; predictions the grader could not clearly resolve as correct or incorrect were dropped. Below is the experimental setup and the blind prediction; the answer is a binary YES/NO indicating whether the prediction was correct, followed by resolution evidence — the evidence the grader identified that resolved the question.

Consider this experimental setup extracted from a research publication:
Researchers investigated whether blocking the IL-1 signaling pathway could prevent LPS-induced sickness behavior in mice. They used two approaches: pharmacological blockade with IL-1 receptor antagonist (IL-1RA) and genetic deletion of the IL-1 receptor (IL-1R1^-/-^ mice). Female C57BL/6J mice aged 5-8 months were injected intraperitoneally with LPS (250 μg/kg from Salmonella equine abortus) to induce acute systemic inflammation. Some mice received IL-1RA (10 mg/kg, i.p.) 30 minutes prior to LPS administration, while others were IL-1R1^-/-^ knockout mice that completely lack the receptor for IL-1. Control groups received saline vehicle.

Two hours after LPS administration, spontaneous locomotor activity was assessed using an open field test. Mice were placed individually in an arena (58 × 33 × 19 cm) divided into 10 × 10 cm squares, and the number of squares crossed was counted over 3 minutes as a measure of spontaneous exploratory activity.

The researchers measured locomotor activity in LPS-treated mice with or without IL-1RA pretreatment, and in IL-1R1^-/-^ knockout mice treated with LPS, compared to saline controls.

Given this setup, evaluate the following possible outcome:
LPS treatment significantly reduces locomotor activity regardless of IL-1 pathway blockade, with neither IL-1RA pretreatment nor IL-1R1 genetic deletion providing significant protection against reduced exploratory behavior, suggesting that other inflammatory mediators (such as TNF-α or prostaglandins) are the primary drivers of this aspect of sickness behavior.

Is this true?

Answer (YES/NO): YES